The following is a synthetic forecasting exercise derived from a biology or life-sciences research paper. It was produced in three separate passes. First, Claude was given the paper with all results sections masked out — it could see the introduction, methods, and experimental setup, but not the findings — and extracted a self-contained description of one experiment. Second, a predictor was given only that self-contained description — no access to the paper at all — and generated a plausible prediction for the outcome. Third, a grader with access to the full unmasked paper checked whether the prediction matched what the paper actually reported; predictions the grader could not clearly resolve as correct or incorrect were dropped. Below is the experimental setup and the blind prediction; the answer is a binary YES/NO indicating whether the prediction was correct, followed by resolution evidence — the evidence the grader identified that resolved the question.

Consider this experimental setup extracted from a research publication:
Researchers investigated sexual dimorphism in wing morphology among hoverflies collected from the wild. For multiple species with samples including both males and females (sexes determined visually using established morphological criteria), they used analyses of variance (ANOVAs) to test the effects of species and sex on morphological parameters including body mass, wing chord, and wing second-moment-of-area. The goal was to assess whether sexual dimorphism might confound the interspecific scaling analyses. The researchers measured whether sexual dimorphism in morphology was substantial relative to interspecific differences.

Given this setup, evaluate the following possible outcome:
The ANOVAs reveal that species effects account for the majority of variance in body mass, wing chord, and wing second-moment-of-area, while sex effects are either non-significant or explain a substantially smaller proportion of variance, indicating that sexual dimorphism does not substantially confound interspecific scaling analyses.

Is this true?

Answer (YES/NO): YES